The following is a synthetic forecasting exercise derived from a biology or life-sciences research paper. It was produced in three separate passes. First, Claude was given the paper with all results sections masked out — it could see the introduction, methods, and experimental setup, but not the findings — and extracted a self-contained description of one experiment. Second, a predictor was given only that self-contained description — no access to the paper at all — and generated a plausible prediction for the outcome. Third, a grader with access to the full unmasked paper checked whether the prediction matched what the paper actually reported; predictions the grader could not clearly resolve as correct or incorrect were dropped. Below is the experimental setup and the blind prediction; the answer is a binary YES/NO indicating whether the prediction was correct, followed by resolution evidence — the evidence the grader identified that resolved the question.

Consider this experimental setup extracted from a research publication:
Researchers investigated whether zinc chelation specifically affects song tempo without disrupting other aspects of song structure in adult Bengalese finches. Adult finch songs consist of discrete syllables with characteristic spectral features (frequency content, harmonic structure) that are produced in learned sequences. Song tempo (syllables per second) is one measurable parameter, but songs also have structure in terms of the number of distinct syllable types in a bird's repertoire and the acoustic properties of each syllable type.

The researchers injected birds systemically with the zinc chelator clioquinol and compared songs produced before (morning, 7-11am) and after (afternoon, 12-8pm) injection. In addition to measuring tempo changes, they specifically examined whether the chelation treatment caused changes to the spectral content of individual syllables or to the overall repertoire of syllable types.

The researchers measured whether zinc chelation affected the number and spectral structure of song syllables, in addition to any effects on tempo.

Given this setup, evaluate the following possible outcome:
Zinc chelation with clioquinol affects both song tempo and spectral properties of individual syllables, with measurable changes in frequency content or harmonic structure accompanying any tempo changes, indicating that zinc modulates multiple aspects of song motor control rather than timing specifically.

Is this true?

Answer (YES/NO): NO